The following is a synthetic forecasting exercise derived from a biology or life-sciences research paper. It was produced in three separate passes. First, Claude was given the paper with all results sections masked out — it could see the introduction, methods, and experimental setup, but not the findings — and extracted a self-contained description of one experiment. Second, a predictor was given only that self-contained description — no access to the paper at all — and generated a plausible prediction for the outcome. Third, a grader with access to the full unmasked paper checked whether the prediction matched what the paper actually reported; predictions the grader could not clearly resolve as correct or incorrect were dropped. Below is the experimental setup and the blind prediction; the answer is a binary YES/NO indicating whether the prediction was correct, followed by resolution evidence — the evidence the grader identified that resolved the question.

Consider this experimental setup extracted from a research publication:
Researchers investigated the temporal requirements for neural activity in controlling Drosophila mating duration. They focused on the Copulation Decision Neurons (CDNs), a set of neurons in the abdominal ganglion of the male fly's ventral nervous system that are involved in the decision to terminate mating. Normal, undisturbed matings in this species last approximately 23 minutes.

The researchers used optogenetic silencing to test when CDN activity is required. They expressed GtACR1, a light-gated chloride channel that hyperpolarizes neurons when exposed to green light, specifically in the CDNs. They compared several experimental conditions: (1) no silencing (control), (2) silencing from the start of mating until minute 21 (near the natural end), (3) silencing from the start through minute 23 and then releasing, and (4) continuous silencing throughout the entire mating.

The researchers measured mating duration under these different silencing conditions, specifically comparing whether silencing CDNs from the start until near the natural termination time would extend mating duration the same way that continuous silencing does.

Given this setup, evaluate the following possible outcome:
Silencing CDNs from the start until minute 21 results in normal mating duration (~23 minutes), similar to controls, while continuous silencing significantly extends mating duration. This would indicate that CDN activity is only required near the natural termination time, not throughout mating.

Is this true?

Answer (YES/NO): YES